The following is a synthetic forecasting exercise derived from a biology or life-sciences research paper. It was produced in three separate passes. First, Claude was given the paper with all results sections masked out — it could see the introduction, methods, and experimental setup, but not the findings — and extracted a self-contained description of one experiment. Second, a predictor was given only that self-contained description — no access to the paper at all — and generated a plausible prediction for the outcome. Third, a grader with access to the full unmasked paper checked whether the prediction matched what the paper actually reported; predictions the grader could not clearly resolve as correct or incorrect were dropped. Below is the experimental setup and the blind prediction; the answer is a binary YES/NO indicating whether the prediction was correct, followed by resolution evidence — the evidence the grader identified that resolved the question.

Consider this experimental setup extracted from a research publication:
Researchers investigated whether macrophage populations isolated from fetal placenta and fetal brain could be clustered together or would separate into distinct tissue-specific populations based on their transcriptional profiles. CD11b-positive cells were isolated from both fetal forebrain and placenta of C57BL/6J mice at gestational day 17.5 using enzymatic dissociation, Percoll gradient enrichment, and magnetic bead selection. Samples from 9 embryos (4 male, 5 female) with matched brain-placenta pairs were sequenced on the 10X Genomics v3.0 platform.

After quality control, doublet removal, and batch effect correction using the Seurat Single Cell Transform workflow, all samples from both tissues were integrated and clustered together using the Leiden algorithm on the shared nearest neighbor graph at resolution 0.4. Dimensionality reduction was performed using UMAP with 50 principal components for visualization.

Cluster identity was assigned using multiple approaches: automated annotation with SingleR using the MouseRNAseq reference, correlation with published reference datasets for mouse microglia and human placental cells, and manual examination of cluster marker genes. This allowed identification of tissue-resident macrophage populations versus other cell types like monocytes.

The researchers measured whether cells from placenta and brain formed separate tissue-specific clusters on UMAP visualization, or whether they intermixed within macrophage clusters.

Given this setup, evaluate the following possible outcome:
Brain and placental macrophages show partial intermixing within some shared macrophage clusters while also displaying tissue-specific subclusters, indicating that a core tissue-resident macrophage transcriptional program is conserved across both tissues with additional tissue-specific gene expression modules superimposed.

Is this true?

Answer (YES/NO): NO